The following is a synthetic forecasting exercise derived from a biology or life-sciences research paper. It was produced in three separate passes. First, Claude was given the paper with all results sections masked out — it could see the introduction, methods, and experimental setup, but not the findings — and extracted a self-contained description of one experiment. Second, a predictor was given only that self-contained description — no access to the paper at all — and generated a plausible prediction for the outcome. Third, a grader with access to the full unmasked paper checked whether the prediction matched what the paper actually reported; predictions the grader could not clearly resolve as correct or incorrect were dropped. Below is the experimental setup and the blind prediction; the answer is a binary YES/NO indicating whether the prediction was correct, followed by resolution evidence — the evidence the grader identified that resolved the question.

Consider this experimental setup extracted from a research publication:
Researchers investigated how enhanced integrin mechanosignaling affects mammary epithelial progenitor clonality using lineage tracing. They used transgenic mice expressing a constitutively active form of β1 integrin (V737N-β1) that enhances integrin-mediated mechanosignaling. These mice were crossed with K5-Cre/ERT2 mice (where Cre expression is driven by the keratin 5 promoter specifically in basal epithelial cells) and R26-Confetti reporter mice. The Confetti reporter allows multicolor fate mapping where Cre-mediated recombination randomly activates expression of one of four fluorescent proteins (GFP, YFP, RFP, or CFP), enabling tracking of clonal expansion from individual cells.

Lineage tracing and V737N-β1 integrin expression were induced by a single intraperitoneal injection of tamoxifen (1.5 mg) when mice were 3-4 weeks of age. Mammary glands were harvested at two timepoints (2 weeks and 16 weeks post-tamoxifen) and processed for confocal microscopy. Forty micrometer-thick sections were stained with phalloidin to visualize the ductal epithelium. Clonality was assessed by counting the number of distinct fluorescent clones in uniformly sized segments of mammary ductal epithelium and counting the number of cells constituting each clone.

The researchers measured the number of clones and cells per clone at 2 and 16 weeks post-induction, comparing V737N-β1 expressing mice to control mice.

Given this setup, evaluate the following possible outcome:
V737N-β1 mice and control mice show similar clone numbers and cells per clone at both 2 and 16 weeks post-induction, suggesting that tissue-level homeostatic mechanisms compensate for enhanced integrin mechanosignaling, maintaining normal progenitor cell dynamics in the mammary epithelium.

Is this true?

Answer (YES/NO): NO